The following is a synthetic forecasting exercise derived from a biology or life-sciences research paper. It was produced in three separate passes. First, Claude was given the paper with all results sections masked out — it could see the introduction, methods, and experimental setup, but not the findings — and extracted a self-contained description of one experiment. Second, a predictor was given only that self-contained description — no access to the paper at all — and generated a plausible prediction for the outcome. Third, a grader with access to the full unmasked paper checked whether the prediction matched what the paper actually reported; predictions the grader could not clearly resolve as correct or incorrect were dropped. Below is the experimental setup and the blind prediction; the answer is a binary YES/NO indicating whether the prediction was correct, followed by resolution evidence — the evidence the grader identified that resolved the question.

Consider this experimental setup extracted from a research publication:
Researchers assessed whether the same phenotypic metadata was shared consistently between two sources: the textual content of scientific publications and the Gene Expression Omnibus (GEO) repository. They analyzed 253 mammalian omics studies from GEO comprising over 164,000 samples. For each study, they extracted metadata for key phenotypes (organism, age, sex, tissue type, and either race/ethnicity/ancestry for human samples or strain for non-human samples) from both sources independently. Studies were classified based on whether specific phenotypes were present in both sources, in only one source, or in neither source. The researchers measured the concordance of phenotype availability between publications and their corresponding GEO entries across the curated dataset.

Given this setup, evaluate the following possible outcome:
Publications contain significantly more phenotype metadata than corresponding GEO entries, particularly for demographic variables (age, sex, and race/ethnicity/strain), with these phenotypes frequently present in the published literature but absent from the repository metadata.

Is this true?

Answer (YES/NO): NO